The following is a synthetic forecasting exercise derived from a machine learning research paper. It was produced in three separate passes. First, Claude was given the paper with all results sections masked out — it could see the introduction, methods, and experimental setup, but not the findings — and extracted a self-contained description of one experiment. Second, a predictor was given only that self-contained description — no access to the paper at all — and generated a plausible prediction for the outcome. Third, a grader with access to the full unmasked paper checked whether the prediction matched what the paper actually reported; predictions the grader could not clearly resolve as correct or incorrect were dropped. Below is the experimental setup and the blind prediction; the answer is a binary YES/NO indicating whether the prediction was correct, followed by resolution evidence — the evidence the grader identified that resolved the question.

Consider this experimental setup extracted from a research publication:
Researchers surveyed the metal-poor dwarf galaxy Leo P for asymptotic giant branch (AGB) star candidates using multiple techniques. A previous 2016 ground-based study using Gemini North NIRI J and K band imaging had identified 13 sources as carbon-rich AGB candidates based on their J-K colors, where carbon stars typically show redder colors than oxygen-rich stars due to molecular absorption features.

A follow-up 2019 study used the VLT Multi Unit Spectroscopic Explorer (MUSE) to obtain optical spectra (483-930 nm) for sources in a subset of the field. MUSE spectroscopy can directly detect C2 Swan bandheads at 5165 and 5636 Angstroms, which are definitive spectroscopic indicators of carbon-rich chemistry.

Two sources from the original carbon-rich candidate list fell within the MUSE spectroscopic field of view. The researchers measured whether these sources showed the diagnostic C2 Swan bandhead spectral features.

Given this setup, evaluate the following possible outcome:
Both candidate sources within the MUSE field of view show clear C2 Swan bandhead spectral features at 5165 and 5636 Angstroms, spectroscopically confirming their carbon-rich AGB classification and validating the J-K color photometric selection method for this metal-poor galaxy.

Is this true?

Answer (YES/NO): NO